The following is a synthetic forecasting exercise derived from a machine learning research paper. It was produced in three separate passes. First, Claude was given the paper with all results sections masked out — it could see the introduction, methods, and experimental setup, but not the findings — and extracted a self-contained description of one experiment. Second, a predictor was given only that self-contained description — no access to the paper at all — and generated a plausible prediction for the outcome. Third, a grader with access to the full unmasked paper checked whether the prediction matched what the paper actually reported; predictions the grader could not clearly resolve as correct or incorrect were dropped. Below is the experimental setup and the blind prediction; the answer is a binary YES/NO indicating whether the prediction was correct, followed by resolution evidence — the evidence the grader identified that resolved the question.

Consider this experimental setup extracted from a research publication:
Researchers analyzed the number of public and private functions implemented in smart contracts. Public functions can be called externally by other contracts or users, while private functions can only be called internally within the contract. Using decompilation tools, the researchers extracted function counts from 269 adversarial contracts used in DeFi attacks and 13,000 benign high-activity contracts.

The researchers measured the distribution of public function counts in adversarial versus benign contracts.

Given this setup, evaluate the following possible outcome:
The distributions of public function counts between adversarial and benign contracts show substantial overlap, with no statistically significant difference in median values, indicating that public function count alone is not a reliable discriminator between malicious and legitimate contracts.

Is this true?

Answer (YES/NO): NO